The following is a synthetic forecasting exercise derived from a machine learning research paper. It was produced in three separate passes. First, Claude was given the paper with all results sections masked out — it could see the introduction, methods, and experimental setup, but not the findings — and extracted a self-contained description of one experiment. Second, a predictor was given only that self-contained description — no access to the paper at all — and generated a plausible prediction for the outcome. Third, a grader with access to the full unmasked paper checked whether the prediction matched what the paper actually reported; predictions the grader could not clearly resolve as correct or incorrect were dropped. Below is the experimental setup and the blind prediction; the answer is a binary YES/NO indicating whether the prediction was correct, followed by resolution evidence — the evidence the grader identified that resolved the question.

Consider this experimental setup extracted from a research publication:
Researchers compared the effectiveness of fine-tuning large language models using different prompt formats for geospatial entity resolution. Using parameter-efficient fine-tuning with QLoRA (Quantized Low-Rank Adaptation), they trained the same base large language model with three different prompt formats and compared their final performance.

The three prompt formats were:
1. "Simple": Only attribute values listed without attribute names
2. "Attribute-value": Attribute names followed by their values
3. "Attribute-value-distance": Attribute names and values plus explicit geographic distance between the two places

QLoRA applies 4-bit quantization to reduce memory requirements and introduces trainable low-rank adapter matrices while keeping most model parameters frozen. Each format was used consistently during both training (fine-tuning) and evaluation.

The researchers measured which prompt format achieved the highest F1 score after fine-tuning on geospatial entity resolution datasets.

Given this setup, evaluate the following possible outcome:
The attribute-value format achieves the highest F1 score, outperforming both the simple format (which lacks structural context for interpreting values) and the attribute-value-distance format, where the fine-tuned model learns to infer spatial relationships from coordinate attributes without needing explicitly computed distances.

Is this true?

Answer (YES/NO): NO